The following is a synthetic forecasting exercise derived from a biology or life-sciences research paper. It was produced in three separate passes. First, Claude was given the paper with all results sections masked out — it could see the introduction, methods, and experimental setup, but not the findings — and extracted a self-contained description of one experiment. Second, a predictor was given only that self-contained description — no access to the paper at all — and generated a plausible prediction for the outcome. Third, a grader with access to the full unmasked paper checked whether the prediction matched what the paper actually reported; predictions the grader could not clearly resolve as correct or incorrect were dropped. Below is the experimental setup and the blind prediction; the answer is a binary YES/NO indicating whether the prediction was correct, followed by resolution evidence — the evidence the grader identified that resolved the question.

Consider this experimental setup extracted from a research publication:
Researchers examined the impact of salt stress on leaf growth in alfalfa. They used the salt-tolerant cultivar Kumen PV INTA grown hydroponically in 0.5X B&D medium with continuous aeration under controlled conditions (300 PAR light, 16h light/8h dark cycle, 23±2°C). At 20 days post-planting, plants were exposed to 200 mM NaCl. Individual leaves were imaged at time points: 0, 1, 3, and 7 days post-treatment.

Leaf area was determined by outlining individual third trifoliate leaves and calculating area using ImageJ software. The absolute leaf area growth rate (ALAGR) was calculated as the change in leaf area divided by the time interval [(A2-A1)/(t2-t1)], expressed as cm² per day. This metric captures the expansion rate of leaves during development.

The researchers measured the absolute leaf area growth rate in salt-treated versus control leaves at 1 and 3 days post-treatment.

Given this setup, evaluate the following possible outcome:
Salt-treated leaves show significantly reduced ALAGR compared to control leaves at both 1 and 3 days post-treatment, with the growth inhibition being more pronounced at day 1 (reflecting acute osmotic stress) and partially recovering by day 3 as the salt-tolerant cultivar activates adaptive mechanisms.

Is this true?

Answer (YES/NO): NO